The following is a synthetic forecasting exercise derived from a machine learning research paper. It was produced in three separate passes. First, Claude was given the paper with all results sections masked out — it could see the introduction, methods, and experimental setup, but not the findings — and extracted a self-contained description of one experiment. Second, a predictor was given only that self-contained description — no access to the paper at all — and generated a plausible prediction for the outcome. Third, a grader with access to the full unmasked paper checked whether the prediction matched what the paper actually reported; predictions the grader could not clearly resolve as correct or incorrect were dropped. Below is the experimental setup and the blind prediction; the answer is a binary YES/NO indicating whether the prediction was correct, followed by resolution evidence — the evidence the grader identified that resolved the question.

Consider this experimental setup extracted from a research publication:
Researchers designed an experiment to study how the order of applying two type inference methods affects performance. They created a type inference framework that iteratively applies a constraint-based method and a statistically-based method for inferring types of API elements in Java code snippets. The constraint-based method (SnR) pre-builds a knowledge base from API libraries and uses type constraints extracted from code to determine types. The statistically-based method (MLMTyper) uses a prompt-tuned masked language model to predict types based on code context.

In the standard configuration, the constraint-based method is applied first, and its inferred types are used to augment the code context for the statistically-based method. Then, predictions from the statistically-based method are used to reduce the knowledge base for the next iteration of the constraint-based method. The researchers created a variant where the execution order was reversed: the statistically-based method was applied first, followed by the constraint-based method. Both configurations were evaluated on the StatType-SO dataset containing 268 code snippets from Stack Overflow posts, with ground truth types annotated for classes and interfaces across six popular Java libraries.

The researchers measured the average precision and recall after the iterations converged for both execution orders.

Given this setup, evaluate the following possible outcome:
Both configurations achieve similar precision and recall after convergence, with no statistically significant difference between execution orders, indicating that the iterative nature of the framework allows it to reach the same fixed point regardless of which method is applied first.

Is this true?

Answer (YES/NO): NO